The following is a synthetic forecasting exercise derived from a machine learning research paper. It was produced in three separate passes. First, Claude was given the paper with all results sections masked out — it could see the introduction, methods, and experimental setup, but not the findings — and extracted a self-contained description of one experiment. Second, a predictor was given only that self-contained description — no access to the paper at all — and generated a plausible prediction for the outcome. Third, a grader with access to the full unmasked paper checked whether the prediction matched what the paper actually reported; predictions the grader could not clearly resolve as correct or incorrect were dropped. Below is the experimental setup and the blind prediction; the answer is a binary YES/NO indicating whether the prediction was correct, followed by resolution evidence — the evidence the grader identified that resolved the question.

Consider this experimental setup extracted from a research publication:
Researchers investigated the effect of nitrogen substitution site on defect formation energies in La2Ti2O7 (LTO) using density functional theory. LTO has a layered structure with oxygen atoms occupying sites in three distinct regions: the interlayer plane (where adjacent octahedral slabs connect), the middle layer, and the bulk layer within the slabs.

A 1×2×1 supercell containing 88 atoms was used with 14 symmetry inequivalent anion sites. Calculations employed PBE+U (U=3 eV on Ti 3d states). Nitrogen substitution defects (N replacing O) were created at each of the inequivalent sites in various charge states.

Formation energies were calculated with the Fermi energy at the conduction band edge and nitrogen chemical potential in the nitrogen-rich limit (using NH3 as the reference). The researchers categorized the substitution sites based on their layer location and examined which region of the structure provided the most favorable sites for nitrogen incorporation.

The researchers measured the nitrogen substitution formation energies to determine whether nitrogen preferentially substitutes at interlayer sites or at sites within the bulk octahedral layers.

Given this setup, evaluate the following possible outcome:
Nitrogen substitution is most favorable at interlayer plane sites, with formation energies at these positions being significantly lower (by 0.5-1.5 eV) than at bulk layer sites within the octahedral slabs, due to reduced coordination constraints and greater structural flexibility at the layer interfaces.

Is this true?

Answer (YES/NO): NO